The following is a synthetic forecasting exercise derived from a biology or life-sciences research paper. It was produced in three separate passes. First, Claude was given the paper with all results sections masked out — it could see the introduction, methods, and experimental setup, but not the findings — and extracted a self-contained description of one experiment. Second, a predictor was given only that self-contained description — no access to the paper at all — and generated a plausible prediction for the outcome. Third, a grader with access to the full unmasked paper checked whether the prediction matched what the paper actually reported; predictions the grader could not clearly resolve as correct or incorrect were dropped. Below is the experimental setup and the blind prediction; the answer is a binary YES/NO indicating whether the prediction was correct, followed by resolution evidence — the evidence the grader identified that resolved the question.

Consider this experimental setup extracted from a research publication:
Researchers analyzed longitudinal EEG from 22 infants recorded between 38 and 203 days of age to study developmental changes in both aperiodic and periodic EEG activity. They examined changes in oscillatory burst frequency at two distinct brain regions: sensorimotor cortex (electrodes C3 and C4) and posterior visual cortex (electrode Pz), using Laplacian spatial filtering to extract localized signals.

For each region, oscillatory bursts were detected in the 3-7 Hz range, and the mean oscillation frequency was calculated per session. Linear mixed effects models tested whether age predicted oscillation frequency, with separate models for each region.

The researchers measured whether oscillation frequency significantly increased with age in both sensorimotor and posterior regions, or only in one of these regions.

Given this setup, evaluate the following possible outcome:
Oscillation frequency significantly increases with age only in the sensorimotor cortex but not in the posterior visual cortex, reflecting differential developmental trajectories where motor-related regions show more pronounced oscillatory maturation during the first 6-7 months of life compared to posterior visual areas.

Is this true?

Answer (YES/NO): NO